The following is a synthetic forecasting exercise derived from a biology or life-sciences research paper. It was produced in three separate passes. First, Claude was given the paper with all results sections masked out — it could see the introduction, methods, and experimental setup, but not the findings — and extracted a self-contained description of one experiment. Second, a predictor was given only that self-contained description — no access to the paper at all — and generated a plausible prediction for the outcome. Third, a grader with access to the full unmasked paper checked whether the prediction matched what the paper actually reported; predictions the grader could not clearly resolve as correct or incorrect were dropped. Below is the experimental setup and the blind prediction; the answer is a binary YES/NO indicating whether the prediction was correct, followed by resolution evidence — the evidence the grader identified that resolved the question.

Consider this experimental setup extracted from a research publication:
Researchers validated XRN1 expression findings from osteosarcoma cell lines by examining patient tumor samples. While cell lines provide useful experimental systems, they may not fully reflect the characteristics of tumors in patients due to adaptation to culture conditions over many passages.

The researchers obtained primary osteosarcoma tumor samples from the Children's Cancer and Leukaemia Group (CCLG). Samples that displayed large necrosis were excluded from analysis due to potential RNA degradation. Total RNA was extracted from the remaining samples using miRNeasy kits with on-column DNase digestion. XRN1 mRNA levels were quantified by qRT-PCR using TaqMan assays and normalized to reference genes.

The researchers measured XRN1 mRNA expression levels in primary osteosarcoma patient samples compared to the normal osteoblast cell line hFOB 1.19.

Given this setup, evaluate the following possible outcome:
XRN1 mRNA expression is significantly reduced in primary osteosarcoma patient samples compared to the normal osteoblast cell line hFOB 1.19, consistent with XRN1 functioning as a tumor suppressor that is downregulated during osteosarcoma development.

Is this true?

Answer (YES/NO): YES